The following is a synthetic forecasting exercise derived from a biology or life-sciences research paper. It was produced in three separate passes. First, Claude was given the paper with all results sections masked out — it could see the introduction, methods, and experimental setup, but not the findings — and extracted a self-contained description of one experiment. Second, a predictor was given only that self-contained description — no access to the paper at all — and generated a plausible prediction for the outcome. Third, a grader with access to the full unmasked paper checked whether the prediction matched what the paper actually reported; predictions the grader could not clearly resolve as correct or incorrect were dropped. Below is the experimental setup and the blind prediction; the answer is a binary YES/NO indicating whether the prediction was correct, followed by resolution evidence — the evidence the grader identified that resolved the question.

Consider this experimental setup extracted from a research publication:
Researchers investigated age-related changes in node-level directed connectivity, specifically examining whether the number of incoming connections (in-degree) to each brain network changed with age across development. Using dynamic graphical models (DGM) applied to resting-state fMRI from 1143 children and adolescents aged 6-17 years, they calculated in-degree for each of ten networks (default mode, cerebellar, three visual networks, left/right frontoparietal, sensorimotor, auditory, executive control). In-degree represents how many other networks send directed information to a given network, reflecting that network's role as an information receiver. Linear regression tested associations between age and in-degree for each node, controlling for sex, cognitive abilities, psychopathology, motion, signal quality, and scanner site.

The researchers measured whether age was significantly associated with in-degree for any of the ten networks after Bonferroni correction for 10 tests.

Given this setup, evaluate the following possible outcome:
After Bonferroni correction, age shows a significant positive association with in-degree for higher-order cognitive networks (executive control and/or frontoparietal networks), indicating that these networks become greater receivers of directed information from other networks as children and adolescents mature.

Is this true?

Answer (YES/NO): NO